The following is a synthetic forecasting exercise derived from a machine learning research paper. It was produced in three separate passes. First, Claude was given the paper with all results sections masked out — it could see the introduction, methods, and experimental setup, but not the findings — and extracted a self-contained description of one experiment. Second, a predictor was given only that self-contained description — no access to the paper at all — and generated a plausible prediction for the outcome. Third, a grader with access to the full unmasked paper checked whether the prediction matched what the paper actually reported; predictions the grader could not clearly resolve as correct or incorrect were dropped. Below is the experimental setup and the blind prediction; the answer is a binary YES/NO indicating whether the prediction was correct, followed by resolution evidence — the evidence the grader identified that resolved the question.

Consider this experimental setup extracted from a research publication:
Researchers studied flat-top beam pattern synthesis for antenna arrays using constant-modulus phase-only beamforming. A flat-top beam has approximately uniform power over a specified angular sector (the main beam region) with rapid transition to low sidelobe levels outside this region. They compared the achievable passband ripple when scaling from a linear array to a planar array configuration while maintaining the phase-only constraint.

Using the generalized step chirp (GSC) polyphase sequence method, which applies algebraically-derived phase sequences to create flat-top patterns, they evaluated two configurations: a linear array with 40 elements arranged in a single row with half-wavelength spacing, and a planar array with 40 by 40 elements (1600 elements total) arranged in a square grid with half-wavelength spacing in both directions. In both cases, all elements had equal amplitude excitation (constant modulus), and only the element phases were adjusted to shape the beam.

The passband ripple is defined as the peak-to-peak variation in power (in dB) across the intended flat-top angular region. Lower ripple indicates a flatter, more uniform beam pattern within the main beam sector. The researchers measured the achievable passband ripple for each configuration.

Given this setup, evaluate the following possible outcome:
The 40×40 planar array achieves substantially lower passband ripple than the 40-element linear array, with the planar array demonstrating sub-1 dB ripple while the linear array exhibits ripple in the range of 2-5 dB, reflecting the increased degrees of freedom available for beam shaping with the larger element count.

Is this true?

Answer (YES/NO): NO